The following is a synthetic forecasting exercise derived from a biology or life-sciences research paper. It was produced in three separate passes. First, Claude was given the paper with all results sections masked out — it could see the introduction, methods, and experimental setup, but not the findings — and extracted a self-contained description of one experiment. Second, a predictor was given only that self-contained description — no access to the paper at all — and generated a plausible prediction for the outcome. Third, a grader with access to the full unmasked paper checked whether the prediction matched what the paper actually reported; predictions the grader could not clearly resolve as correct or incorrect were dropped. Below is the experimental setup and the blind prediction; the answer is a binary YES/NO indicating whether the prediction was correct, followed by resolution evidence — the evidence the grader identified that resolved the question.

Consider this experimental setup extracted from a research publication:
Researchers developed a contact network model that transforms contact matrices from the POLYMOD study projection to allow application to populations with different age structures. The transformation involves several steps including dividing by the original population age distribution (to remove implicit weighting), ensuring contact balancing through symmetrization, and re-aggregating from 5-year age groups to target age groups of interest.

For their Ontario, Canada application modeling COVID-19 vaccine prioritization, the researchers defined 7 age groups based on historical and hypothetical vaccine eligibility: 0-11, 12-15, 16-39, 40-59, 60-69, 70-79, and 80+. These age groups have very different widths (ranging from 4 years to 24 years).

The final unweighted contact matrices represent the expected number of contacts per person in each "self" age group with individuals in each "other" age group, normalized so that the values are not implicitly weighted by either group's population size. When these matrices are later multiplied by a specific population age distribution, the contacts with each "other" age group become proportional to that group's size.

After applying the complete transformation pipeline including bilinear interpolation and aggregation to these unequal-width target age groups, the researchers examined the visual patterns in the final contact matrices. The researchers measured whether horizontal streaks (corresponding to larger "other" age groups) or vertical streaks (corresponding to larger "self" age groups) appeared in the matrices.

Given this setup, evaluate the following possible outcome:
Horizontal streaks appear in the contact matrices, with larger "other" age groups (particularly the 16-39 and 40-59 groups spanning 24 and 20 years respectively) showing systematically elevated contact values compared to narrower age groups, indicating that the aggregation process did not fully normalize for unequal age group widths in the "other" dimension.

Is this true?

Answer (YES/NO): NO